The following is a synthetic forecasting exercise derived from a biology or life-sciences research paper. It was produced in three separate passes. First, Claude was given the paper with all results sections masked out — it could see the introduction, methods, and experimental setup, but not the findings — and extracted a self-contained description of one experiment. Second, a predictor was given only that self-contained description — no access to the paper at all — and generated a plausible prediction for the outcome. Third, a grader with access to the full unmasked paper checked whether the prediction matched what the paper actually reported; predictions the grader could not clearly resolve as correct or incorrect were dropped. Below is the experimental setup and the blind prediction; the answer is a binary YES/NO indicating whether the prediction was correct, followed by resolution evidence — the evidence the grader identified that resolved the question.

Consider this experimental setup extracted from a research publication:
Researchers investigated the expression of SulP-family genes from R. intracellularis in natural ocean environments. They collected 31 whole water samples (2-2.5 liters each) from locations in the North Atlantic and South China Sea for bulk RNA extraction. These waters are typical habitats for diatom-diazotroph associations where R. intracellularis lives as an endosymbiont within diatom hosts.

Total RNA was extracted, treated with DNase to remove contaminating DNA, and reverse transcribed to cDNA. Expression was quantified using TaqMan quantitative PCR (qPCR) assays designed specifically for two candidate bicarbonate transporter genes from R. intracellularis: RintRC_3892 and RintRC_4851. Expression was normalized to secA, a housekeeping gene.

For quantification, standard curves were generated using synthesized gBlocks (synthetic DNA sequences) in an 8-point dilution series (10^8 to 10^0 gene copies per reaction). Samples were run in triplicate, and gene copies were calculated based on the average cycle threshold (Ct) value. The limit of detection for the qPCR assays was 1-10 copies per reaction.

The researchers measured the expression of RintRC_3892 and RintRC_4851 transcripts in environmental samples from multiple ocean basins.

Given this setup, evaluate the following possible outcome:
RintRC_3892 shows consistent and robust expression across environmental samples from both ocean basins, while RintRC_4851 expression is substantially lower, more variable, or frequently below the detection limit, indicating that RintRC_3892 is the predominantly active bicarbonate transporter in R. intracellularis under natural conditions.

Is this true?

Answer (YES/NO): NO